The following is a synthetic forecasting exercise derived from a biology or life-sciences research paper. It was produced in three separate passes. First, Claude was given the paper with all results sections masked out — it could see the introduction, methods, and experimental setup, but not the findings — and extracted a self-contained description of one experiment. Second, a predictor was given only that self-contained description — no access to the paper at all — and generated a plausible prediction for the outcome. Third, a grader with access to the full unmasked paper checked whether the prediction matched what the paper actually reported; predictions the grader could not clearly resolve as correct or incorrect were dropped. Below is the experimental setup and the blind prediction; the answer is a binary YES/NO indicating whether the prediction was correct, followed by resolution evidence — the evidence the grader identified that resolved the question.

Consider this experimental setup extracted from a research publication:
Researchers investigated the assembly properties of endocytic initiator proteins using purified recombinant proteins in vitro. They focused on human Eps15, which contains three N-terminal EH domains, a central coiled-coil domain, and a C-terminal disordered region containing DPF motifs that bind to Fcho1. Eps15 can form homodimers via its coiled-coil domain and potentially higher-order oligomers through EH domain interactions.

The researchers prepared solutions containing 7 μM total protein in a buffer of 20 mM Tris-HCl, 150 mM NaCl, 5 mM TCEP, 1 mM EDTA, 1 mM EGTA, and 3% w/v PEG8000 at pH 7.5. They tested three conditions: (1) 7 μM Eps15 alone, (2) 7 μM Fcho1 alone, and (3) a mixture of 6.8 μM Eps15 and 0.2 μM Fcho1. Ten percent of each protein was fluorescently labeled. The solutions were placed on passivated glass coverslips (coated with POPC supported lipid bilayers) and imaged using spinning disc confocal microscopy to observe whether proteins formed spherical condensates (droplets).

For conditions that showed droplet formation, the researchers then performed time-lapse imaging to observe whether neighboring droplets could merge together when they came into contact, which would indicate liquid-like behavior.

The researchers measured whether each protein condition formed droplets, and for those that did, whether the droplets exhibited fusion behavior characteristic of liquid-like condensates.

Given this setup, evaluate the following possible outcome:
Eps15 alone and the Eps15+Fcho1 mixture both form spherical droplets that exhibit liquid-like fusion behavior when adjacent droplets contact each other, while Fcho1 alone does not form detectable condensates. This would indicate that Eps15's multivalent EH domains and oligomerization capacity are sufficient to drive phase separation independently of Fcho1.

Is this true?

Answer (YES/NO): NO